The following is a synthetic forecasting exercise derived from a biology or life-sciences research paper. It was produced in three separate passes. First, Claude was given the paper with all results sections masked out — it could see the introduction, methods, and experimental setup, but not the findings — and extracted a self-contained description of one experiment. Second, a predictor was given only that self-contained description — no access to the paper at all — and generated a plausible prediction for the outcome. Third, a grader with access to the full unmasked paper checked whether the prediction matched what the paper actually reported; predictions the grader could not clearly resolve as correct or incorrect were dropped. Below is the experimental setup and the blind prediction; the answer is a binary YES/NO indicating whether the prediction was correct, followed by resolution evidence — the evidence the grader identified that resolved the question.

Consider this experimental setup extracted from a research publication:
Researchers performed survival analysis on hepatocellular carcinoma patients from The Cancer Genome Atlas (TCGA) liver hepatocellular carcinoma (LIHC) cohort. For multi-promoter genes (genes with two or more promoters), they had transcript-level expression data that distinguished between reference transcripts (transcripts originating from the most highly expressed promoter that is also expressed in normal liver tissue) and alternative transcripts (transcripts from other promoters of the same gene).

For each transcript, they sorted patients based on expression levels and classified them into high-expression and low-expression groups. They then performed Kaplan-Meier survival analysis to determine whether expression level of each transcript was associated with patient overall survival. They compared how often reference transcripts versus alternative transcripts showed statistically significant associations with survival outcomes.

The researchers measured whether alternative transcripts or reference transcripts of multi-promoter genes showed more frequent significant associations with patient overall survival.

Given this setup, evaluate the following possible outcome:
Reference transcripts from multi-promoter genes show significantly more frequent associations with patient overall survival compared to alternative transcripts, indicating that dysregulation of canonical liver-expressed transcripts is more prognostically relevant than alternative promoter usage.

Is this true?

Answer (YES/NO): NO